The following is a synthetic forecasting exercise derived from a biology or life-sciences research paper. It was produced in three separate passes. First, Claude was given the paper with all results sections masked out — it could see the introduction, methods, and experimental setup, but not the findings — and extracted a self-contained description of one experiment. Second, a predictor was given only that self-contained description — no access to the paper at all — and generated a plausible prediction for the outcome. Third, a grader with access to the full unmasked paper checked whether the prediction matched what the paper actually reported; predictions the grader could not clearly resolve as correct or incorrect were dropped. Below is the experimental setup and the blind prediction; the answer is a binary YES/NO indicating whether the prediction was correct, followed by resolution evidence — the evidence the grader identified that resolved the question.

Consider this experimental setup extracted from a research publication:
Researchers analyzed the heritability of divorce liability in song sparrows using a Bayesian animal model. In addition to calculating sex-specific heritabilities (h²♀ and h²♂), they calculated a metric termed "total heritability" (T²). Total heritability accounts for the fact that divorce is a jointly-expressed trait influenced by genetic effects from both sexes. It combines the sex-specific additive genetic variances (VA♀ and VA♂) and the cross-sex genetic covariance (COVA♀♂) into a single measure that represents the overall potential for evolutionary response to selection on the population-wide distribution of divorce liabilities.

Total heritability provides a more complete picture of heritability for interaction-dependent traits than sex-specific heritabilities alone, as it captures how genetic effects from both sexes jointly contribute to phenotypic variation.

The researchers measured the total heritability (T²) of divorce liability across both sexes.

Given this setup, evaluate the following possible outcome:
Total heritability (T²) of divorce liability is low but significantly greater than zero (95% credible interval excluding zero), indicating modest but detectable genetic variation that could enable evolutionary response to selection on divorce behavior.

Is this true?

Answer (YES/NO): NO